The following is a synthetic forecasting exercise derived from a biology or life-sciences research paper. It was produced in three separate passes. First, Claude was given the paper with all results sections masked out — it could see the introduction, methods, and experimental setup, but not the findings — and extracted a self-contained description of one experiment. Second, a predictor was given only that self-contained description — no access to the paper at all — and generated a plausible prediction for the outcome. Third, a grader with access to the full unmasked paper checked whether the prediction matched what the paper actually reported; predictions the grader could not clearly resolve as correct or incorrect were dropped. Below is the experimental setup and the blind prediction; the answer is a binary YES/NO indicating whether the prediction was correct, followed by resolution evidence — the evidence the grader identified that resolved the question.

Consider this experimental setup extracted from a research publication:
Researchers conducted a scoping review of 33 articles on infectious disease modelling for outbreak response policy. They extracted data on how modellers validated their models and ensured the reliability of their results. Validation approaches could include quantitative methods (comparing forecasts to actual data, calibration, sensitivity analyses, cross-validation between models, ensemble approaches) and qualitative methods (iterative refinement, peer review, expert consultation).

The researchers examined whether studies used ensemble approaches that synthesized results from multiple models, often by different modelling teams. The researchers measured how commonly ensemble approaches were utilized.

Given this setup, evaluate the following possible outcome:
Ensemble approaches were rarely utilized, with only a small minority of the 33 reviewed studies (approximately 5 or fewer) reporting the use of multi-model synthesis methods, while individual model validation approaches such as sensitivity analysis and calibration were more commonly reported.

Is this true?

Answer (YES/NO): YES